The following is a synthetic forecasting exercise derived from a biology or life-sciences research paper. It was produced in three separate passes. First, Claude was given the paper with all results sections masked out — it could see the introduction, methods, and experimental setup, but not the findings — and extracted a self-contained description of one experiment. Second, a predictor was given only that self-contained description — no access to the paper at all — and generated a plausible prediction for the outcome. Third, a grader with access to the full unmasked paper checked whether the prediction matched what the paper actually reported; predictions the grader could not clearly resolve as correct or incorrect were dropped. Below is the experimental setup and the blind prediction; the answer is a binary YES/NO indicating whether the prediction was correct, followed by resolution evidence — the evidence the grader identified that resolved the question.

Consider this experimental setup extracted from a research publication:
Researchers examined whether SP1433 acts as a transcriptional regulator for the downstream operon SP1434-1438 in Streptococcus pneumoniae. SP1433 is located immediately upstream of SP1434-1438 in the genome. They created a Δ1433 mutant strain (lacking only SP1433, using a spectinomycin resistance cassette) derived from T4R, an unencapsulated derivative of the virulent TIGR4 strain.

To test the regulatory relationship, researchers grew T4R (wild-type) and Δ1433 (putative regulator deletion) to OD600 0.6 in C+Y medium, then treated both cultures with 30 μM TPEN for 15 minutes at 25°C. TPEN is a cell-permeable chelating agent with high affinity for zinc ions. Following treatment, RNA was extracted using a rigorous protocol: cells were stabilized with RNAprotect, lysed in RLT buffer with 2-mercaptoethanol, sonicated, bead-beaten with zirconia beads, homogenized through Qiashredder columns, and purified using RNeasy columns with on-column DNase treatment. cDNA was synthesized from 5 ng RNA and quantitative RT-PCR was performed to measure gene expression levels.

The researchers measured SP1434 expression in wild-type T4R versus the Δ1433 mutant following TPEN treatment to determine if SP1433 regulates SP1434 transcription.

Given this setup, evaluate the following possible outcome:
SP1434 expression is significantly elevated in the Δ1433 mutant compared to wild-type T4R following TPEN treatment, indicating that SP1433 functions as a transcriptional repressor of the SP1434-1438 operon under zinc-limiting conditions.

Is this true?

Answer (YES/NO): NO